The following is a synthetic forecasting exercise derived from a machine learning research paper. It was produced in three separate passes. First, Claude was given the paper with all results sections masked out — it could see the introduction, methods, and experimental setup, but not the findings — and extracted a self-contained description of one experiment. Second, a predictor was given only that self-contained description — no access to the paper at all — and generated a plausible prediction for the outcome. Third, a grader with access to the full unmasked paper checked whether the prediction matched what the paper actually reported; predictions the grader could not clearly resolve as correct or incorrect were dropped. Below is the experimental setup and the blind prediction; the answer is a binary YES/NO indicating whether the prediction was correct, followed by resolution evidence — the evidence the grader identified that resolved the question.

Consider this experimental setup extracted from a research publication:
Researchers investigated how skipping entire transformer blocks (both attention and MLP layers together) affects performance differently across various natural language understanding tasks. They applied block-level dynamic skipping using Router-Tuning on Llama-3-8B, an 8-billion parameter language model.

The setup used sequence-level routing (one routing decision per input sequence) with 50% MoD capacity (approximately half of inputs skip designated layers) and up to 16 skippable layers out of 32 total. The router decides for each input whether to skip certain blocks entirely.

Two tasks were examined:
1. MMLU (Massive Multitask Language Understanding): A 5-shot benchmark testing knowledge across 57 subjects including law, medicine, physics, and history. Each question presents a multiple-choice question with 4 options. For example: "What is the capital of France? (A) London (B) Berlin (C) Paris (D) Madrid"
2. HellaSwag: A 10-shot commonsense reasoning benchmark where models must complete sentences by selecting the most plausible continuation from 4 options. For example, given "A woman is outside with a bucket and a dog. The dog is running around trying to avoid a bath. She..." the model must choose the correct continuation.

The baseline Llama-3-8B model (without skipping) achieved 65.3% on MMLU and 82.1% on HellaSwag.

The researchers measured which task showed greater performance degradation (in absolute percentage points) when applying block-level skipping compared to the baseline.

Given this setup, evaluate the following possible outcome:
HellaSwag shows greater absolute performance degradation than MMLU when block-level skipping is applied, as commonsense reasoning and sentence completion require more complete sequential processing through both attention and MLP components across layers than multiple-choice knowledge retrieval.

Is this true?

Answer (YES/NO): YES